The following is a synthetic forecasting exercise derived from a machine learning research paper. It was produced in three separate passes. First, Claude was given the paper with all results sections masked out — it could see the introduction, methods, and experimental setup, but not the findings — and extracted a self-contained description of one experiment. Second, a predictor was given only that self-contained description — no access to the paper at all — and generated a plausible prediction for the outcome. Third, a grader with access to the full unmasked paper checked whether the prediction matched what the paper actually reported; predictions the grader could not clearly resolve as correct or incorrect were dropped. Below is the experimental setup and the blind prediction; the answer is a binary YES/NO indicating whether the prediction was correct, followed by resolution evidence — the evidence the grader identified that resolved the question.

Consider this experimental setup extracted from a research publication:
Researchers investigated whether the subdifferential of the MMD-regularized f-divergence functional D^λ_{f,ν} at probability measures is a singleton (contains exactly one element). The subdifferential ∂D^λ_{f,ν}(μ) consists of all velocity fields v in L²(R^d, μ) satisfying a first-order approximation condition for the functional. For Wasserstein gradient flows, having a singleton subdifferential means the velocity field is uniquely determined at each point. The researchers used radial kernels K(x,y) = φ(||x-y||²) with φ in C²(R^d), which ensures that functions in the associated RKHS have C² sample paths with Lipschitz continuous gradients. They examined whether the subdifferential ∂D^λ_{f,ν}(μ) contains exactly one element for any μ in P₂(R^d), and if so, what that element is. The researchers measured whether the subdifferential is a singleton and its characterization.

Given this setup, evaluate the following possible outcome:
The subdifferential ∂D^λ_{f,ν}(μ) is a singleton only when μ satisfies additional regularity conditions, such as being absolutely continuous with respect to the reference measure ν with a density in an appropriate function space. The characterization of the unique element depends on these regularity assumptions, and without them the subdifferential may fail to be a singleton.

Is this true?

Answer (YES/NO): NO